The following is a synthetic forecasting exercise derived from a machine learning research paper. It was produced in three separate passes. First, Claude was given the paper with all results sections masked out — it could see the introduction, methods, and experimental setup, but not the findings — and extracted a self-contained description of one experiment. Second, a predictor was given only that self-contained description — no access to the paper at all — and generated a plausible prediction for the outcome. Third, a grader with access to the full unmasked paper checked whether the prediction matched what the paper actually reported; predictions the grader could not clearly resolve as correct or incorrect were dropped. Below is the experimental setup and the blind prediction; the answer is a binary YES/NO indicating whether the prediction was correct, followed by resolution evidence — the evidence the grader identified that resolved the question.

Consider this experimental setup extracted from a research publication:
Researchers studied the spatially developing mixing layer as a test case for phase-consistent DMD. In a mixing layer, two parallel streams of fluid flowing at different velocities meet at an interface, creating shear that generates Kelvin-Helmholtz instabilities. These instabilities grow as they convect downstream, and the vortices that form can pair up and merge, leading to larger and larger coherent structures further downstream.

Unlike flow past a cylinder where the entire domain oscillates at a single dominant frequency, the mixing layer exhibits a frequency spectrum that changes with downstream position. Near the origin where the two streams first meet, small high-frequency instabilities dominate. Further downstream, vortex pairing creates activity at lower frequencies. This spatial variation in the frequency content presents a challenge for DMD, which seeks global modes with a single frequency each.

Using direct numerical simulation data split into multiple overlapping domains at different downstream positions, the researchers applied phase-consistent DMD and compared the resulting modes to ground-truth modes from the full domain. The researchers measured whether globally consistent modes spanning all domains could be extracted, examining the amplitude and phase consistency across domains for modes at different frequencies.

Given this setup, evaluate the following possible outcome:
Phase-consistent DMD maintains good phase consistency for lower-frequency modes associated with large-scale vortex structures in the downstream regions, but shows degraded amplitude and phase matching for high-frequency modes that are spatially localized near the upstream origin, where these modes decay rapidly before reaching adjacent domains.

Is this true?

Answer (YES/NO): NO